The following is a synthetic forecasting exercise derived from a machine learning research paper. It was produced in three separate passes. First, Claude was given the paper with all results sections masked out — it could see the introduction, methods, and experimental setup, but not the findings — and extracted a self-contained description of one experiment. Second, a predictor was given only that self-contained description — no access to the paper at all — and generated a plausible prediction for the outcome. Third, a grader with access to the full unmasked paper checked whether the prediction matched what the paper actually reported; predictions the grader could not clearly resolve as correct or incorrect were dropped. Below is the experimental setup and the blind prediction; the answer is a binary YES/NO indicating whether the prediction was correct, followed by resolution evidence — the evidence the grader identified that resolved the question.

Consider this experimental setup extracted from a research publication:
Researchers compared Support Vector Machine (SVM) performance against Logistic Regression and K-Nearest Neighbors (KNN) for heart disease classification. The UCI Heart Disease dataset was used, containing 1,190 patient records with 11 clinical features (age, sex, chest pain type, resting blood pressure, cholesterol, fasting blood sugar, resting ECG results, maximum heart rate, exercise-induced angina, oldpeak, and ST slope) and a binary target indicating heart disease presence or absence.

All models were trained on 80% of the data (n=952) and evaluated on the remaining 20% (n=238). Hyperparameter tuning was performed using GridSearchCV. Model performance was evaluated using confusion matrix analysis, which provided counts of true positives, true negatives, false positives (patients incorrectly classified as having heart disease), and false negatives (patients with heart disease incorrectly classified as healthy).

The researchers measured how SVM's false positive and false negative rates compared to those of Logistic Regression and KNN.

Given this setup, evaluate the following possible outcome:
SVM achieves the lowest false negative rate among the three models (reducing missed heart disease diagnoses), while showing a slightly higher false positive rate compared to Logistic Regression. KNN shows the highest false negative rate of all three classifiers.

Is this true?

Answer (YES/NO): NO